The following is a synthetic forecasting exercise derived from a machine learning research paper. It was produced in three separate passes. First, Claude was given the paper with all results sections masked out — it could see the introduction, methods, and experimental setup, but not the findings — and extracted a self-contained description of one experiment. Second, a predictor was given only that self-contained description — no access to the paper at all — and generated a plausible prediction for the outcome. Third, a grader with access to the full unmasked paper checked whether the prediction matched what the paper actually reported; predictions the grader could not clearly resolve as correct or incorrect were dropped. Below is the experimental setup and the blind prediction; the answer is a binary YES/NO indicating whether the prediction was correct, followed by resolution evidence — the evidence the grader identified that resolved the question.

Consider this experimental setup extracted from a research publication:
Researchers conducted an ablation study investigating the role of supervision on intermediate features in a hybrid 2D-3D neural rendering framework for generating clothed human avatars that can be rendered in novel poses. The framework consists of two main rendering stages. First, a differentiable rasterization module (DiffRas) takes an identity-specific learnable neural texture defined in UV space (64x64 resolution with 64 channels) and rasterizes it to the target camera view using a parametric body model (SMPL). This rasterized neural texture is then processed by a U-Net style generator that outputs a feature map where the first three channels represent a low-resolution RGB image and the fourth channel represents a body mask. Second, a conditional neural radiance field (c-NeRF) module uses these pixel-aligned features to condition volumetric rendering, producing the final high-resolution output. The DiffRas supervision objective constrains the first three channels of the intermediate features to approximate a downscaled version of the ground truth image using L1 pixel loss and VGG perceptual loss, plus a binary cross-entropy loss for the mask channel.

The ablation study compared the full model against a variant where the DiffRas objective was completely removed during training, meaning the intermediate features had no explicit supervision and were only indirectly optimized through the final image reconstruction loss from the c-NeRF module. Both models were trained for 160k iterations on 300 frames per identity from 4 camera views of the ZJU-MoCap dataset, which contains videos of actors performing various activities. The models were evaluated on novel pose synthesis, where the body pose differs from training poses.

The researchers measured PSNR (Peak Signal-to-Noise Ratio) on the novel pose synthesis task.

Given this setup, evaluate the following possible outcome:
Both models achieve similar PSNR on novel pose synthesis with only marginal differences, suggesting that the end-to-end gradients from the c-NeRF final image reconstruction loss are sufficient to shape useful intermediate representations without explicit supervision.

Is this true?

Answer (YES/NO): NO